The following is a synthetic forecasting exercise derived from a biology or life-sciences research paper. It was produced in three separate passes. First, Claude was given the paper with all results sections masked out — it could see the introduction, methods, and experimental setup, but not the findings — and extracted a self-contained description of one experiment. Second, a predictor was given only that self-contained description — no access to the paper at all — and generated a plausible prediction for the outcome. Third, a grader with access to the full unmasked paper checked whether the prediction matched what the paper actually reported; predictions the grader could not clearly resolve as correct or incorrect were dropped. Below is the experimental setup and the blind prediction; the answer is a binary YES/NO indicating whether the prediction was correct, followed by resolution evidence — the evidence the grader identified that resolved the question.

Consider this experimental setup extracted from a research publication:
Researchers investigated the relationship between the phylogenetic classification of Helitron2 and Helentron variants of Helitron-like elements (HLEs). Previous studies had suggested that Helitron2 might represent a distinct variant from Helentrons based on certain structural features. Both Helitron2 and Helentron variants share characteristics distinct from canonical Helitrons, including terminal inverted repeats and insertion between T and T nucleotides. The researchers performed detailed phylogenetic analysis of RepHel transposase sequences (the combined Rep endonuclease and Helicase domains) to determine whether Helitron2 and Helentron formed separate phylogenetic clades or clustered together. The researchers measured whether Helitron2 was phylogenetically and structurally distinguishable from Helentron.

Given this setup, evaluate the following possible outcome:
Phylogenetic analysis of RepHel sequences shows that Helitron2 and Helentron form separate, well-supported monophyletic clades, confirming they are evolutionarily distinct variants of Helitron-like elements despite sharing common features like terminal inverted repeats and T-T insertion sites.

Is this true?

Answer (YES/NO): NO